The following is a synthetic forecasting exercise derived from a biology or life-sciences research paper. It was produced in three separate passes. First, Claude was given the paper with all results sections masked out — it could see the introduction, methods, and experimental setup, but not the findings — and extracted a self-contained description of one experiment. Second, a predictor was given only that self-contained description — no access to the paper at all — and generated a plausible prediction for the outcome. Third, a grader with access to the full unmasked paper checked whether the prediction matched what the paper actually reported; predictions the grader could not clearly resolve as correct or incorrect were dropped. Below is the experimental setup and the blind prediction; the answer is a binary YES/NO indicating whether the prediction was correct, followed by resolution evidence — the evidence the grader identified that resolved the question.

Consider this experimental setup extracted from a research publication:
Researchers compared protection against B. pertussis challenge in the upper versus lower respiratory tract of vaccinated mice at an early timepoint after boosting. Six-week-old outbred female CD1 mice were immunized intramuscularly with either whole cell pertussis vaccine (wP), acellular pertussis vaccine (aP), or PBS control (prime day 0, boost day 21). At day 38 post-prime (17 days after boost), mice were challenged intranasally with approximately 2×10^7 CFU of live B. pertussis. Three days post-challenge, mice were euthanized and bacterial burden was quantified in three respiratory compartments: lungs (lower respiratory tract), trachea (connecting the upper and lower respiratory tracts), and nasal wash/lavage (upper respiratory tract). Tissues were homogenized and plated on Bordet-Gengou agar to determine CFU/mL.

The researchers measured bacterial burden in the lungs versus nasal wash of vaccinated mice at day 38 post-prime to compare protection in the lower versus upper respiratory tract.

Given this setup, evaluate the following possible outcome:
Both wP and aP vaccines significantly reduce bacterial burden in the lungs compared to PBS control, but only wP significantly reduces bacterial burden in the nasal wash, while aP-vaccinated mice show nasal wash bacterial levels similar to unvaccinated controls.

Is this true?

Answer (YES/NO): NO